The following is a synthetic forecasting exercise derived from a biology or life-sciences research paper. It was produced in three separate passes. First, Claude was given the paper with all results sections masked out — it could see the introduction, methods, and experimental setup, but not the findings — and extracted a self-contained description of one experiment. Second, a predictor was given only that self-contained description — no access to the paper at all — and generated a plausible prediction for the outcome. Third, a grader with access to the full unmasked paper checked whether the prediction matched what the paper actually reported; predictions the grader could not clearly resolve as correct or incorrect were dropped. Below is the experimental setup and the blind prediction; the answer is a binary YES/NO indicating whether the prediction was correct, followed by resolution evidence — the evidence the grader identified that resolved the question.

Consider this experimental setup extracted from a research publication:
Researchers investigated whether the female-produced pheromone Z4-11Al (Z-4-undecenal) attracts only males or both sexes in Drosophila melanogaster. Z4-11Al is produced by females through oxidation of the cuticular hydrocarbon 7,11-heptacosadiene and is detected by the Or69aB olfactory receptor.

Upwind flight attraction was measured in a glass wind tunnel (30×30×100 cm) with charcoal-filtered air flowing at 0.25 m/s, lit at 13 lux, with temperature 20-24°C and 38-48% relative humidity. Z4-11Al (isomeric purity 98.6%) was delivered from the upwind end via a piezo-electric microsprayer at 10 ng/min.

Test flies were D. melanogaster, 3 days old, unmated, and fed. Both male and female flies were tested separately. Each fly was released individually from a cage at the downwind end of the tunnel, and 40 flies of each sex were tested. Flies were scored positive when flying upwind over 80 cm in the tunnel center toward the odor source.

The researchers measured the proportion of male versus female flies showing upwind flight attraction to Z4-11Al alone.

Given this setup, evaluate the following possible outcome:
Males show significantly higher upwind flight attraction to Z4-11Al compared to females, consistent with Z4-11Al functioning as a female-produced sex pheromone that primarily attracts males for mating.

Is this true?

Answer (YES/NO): NO